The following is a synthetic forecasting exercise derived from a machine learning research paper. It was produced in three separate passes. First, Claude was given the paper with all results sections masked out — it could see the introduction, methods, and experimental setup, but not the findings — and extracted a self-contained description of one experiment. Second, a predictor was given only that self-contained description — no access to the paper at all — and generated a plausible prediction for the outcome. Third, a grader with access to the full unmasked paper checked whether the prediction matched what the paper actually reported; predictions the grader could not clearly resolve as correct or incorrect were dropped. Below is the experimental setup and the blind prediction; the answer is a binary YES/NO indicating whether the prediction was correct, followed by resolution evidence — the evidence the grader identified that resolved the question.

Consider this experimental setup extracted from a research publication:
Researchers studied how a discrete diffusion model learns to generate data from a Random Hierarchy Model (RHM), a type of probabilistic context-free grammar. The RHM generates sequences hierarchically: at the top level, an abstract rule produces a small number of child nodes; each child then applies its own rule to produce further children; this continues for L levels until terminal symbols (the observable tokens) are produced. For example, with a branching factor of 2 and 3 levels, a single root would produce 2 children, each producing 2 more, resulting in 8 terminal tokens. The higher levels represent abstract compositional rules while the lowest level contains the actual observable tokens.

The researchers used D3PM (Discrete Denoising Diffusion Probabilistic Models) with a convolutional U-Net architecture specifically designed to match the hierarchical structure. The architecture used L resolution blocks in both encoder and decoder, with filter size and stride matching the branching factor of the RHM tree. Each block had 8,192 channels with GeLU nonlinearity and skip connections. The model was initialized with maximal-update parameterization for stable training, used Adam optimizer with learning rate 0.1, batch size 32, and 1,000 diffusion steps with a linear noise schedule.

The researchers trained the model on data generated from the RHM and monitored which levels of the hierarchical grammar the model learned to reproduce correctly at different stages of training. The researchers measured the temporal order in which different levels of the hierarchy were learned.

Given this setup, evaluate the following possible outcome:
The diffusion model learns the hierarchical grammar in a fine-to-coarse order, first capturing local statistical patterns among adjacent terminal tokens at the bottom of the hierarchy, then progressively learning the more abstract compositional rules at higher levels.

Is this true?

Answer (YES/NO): YES